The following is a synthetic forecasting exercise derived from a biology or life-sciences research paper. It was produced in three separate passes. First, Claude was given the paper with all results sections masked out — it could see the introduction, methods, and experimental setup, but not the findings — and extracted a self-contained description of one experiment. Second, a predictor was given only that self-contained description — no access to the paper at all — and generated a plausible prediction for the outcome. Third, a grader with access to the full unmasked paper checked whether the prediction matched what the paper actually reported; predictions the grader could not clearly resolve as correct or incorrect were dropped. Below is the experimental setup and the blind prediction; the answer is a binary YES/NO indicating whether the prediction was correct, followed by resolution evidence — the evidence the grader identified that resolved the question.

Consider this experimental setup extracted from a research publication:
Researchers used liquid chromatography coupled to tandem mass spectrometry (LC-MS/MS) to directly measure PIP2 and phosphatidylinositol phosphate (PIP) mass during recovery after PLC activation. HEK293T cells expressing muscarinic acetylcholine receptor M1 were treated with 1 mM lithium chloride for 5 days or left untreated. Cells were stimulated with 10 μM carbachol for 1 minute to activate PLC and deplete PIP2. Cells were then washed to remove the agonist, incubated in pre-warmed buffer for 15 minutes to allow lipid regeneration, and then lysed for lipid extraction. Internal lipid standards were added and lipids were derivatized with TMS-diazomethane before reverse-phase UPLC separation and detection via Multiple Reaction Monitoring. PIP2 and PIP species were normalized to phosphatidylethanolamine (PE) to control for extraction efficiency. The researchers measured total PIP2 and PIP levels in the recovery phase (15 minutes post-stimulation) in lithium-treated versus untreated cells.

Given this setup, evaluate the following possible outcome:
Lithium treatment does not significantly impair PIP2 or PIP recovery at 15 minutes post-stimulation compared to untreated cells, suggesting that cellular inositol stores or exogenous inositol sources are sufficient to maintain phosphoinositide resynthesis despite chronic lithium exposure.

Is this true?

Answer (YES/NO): NO